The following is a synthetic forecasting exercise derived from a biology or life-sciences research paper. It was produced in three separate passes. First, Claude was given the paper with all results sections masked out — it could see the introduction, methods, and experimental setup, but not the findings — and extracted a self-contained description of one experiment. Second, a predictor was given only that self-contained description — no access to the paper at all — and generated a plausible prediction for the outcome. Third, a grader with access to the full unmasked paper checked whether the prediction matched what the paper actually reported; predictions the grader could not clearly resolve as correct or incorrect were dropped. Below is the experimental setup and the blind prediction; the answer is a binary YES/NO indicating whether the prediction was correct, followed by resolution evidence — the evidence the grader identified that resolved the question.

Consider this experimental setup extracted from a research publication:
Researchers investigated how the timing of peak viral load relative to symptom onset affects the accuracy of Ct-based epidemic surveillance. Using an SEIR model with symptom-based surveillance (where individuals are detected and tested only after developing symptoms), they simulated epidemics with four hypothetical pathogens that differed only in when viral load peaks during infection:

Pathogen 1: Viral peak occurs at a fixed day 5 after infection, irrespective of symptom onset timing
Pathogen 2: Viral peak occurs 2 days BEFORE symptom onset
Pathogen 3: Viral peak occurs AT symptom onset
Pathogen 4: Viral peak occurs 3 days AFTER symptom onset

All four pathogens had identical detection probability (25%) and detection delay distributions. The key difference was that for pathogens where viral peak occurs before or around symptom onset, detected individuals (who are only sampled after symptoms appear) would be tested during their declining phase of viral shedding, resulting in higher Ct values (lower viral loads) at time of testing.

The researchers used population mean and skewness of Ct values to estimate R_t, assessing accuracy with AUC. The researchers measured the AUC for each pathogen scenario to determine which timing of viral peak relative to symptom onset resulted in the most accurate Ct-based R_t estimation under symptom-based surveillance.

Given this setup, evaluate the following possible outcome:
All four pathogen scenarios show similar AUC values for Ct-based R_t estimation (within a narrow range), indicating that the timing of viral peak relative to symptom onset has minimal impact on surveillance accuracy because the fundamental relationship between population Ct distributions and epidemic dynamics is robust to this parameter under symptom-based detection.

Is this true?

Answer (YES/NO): NO